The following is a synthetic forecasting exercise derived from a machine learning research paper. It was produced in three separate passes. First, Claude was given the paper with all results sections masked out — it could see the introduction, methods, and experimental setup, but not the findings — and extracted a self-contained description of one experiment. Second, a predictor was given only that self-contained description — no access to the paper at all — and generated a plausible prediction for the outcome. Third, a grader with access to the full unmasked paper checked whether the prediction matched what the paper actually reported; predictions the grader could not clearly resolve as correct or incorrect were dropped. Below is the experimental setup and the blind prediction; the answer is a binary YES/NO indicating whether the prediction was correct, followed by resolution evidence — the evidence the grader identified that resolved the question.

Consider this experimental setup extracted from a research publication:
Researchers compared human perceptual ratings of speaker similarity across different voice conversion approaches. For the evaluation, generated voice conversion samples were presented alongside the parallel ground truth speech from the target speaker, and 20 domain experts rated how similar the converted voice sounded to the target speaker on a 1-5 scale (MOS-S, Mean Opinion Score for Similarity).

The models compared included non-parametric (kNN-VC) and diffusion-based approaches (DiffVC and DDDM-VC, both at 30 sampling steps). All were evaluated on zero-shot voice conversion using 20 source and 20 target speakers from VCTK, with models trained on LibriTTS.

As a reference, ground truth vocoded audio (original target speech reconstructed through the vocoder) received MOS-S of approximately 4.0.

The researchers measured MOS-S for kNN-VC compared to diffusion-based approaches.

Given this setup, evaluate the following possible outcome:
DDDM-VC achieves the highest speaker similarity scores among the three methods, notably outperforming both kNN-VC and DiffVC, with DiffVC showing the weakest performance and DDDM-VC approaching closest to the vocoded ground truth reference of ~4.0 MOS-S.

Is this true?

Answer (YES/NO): NO